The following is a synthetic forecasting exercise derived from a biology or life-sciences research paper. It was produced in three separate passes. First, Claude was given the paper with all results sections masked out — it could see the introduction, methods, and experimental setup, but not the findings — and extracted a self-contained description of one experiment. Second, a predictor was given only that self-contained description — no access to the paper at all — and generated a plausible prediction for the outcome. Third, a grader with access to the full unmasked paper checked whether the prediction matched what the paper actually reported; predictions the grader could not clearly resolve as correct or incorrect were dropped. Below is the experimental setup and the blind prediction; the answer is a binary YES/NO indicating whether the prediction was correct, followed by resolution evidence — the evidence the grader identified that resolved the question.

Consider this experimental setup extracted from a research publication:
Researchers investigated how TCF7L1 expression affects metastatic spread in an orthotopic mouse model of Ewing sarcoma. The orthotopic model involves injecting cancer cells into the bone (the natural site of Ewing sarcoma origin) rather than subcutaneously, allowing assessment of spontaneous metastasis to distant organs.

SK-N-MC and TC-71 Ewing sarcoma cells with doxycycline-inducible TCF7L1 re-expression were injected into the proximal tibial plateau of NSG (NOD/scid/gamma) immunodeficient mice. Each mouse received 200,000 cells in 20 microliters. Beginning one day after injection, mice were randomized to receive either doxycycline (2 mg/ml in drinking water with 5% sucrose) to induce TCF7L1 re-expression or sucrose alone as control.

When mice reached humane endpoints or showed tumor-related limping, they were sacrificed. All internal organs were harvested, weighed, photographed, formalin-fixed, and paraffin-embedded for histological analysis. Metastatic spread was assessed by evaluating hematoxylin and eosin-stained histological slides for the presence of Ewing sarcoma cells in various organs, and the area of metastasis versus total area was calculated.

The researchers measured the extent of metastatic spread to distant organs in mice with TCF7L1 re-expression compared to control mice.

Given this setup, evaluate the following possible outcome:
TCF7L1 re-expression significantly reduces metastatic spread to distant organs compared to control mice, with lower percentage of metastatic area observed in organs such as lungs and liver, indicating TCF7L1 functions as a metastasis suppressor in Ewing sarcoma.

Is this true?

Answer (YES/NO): YES